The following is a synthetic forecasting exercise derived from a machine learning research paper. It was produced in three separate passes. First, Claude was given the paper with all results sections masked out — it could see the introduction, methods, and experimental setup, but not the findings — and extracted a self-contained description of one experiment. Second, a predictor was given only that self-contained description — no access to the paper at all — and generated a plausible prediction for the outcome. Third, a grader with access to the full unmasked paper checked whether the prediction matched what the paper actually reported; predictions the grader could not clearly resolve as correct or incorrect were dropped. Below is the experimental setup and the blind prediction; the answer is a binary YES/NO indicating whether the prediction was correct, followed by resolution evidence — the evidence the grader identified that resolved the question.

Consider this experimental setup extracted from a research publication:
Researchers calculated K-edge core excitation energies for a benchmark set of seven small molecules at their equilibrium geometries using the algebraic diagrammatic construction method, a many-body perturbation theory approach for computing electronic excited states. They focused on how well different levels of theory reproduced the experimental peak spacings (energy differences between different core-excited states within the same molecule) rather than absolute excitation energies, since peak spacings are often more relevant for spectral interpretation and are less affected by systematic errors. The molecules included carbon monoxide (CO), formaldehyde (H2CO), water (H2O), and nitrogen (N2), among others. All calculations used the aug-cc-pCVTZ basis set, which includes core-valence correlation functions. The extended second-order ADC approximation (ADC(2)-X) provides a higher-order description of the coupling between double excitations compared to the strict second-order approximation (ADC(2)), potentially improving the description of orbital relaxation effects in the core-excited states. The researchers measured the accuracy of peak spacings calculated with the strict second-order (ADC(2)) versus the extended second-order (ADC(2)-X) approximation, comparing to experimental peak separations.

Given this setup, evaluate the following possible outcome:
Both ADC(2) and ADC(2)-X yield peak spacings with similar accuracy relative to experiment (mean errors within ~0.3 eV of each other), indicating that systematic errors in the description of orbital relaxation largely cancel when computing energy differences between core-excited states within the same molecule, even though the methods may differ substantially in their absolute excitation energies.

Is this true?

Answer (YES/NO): NO